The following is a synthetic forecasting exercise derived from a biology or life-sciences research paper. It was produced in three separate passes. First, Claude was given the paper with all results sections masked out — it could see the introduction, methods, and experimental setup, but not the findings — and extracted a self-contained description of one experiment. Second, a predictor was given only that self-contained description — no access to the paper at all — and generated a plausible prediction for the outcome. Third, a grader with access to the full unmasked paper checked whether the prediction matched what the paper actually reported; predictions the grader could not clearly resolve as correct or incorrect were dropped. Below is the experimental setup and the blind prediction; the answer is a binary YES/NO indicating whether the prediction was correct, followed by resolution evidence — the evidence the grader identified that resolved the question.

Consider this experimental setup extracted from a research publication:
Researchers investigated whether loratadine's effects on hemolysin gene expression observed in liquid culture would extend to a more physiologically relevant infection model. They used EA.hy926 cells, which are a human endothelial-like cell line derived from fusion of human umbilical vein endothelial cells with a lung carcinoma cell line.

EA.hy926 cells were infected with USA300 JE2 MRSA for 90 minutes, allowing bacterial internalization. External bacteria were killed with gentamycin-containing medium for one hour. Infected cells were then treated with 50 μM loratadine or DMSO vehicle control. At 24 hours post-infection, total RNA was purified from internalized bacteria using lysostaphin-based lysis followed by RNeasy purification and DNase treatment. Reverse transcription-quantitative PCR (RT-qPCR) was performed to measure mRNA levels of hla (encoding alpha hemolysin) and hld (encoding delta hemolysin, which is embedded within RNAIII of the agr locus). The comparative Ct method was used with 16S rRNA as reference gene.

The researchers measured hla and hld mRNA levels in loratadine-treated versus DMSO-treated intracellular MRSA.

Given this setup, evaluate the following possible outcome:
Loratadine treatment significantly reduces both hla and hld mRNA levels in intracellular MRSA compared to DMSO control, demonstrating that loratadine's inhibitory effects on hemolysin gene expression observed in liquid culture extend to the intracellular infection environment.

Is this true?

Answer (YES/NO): YES